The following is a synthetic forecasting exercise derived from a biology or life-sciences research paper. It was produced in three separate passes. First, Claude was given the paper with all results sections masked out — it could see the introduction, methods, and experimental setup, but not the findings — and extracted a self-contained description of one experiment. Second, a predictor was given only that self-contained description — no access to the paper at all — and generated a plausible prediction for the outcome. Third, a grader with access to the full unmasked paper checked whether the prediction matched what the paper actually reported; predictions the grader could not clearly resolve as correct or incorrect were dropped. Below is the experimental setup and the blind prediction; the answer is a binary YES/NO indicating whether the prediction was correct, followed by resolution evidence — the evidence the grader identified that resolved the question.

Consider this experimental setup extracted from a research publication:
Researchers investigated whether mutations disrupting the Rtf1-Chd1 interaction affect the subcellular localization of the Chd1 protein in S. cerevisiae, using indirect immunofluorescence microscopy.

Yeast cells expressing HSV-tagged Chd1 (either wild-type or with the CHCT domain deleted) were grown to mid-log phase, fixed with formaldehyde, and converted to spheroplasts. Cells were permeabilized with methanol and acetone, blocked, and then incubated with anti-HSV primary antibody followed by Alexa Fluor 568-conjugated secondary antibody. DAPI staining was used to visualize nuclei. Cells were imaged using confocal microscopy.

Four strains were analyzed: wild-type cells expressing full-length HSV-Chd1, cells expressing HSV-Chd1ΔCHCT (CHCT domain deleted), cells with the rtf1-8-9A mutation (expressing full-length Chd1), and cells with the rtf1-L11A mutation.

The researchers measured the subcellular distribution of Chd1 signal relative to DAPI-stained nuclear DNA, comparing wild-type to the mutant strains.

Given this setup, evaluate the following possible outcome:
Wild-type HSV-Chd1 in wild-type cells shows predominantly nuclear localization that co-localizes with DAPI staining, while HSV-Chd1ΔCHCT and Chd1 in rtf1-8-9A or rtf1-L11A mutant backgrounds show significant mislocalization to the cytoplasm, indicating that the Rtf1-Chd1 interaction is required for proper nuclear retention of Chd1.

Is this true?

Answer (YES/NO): NO